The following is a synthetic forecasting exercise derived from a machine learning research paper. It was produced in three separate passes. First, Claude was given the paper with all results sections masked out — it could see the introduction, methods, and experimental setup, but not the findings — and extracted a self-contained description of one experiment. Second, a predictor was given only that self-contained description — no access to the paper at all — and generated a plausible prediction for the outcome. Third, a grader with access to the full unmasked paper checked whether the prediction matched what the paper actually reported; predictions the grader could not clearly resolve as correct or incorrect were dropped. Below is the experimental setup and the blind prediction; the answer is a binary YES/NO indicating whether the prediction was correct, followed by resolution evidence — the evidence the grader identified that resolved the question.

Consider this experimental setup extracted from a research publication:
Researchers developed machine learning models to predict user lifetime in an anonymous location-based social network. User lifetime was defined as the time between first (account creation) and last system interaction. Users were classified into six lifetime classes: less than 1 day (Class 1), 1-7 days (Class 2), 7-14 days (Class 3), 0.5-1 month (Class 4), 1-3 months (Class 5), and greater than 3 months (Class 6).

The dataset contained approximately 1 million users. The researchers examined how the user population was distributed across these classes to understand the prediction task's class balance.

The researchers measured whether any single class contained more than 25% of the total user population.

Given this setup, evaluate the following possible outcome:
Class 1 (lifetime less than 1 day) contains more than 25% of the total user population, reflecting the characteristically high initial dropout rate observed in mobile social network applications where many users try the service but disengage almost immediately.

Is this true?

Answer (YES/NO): NO